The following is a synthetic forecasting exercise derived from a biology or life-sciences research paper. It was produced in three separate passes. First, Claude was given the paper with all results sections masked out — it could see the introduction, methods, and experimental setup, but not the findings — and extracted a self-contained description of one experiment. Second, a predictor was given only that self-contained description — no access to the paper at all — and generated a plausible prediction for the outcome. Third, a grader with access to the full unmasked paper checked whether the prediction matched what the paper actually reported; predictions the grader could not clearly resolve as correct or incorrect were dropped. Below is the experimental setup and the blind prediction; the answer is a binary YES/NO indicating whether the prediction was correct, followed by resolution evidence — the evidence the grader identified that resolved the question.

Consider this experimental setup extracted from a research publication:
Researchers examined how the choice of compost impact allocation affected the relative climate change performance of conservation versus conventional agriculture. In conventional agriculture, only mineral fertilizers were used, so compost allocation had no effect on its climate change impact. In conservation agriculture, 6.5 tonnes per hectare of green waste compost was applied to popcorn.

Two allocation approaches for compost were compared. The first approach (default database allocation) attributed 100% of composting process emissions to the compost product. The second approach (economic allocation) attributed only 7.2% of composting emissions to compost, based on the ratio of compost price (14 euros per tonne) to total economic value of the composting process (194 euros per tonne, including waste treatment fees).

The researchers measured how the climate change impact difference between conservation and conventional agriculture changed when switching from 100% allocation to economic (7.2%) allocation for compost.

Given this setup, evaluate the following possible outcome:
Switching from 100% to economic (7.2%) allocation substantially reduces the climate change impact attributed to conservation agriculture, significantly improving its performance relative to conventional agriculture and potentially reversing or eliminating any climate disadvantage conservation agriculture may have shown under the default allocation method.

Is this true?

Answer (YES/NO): YES